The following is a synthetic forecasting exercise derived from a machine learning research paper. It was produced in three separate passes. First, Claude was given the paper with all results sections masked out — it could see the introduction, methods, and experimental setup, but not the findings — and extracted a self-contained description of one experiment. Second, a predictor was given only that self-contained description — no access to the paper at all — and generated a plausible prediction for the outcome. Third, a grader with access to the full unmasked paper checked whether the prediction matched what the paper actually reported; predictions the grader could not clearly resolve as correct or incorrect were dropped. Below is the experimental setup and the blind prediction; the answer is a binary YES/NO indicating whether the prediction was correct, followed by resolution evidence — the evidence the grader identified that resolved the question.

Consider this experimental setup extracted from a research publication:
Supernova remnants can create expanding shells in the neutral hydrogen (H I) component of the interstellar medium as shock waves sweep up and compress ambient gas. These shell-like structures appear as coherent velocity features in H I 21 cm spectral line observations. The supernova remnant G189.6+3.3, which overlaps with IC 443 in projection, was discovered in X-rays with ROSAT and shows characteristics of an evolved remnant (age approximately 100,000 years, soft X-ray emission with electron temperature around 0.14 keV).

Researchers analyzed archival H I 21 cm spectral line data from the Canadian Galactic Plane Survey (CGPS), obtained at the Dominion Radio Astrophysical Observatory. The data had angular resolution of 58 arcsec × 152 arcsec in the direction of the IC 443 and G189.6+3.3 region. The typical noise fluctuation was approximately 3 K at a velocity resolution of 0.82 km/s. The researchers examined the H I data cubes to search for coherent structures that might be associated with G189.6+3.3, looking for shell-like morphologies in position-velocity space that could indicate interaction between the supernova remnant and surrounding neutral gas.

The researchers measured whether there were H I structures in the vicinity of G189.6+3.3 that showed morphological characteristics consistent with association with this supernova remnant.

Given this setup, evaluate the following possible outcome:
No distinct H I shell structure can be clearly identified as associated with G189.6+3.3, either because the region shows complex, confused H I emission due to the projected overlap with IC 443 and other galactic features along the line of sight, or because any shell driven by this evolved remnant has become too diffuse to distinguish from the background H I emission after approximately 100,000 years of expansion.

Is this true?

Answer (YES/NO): NO